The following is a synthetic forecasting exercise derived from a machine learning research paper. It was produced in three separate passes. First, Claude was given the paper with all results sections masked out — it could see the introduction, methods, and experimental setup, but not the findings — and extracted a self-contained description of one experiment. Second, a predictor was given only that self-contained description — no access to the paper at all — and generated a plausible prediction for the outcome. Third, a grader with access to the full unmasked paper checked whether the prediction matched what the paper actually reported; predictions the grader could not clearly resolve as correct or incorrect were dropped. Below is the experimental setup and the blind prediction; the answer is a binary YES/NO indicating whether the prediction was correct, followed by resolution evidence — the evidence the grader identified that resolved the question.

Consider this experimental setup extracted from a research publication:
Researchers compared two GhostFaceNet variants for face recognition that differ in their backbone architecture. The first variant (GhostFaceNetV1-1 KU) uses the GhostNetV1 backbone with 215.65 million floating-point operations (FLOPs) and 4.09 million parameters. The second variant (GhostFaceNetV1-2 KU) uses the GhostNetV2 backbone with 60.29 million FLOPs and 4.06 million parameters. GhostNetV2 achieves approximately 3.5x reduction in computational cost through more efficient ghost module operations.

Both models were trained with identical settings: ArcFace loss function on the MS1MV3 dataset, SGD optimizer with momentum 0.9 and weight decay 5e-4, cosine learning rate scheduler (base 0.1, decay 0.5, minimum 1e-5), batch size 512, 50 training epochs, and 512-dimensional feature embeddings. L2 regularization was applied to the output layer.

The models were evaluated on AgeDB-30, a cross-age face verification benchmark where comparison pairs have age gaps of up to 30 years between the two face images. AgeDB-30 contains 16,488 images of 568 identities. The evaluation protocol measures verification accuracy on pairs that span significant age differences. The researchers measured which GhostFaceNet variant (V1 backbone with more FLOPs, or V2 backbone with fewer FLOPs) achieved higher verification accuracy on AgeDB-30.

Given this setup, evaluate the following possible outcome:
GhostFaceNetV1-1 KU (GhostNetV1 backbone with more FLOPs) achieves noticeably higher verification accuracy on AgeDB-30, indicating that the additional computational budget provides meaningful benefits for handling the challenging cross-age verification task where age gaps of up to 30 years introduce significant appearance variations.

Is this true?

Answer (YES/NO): NO